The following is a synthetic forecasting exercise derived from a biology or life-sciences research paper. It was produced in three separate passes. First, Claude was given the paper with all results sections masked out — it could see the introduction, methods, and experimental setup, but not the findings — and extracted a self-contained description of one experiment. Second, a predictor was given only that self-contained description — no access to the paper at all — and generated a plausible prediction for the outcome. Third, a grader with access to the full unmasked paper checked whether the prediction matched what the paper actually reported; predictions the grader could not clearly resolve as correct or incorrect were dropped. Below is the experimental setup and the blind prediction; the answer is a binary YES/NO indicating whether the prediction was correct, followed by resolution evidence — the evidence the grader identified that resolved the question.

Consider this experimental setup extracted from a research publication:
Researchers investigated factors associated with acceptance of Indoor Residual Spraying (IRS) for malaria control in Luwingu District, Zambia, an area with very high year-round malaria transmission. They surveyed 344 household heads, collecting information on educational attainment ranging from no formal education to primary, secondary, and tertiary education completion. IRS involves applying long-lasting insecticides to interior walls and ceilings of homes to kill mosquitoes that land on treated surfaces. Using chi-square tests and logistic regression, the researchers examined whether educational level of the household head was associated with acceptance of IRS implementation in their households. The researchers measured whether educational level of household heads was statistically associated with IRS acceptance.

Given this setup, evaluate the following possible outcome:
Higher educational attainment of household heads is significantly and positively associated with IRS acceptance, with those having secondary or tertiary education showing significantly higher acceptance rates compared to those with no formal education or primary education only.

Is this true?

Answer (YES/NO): YES